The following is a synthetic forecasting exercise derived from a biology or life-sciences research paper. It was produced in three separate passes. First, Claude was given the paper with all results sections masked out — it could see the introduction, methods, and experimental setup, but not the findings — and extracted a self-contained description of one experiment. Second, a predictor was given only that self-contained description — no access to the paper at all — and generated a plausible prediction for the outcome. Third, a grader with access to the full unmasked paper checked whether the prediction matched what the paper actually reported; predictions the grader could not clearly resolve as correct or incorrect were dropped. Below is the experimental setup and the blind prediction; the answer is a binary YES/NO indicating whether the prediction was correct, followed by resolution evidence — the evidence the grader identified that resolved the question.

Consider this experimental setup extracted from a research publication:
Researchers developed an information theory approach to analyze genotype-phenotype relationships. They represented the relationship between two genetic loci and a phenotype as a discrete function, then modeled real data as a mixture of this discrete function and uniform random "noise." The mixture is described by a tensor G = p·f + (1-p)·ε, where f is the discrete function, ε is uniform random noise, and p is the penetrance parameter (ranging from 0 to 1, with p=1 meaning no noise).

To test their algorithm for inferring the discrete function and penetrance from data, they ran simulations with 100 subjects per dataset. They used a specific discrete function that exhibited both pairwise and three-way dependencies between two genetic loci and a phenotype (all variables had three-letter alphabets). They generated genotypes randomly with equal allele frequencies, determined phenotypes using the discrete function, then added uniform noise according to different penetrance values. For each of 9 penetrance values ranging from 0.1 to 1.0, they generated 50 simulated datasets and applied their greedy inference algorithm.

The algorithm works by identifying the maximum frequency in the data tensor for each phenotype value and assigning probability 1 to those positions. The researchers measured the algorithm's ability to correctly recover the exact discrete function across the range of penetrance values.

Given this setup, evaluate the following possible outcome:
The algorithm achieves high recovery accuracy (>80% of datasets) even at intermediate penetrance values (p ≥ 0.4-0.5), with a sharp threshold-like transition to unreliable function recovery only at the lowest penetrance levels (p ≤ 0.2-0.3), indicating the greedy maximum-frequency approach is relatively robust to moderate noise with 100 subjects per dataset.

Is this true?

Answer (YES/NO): NO